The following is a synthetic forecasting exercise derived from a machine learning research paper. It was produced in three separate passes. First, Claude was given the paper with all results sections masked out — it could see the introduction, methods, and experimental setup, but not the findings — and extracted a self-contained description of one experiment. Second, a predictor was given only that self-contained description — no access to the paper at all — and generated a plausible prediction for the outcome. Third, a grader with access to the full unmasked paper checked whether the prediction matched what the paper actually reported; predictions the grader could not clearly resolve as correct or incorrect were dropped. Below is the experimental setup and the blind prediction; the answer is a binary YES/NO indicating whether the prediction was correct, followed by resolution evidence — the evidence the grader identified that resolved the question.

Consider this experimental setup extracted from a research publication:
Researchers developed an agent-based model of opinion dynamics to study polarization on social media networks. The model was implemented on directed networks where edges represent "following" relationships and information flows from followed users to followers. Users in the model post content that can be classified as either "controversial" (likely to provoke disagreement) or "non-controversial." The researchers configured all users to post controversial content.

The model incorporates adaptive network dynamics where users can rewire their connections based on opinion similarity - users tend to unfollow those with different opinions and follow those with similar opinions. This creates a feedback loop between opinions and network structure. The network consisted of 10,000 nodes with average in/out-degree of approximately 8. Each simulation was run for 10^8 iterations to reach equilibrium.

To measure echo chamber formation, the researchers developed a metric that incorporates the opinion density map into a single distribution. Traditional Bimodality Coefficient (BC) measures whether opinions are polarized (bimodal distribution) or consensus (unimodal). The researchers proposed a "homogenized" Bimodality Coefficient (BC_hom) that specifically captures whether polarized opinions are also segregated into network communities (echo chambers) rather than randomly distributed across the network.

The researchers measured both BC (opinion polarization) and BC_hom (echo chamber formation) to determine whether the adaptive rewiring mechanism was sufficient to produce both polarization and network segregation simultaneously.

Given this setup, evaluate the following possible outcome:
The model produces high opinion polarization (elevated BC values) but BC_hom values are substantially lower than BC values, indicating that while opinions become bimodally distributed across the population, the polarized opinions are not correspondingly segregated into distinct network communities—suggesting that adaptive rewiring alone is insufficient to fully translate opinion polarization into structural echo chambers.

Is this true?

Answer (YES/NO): NO